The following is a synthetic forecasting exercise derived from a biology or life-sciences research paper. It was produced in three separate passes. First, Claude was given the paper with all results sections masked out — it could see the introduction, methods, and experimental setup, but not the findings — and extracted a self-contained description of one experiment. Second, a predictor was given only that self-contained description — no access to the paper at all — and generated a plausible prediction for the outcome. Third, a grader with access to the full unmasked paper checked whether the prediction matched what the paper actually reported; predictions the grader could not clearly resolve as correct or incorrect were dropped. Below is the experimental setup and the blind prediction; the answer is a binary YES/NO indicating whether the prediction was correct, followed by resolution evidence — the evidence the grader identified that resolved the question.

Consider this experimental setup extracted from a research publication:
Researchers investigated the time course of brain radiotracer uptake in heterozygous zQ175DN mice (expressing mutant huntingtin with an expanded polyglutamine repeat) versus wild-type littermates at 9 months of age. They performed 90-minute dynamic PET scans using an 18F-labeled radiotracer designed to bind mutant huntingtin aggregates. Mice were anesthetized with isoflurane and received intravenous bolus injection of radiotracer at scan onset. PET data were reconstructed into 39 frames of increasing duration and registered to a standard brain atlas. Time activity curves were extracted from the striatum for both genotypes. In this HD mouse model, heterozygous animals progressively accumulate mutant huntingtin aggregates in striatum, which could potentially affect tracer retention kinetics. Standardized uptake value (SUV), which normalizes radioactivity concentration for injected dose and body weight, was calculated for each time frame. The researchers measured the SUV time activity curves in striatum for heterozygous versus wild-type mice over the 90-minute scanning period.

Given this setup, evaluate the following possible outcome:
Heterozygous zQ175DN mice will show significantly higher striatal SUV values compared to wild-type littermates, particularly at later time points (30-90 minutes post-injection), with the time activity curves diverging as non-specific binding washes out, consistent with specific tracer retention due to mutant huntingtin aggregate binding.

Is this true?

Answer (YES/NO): YES